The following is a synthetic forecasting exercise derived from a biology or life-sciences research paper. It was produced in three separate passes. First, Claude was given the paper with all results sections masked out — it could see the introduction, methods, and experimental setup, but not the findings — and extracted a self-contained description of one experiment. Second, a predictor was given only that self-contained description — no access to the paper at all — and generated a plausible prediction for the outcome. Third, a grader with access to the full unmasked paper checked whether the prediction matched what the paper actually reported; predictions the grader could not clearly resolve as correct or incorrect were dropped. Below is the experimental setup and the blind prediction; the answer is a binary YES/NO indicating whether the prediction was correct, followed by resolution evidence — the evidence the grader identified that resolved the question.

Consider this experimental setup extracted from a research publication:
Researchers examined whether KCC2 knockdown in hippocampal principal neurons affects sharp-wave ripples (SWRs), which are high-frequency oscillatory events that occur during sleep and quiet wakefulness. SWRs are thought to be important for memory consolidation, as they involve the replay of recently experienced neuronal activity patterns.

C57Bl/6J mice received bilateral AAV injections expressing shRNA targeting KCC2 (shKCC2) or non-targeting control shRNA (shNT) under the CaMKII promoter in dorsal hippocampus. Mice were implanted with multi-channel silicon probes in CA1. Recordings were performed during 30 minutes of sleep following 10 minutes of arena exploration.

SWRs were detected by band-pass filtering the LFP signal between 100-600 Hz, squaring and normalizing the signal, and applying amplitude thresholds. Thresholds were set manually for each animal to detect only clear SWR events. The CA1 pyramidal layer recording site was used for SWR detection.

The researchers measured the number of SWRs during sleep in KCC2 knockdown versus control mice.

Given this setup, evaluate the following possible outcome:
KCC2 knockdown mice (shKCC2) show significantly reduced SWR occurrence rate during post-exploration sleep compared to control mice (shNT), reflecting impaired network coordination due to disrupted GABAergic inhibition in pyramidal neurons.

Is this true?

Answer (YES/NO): NO